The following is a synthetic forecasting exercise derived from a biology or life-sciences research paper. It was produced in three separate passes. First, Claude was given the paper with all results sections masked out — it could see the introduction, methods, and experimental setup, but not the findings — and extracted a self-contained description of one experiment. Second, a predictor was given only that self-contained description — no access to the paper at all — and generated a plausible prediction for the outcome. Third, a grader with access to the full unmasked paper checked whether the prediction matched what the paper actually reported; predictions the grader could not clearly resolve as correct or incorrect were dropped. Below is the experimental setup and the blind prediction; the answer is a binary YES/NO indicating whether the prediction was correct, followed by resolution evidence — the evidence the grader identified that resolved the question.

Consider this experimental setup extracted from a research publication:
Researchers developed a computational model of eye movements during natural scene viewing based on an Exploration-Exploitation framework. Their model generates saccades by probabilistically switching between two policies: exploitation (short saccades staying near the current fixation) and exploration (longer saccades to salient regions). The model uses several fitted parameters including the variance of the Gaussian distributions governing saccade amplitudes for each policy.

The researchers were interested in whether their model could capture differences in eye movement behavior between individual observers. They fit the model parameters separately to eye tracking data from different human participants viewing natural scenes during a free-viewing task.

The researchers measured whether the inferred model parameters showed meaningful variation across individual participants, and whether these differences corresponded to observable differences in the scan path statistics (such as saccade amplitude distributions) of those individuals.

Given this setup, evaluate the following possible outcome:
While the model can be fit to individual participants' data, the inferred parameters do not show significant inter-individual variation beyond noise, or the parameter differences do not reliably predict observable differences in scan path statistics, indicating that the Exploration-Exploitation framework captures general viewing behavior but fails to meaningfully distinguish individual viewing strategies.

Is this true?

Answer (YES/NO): NO